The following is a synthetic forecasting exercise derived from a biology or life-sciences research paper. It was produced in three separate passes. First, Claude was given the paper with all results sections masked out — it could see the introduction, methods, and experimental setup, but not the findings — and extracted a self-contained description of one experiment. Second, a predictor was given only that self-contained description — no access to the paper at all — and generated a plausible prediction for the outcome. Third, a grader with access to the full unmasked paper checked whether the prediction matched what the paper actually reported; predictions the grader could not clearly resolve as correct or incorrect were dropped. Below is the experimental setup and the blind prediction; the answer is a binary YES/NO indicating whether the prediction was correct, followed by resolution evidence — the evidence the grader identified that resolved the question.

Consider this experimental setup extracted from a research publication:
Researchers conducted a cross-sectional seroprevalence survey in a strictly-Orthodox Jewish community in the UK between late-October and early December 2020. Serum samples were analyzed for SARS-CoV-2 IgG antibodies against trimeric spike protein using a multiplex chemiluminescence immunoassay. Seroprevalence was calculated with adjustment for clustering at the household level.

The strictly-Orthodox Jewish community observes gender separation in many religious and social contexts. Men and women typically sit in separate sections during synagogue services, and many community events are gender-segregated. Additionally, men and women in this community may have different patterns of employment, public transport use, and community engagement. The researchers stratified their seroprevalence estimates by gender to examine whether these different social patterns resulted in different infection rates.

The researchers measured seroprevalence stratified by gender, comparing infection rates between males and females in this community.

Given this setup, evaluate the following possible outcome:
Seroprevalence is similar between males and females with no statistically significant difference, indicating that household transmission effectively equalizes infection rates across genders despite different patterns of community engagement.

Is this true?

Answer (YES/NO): NO